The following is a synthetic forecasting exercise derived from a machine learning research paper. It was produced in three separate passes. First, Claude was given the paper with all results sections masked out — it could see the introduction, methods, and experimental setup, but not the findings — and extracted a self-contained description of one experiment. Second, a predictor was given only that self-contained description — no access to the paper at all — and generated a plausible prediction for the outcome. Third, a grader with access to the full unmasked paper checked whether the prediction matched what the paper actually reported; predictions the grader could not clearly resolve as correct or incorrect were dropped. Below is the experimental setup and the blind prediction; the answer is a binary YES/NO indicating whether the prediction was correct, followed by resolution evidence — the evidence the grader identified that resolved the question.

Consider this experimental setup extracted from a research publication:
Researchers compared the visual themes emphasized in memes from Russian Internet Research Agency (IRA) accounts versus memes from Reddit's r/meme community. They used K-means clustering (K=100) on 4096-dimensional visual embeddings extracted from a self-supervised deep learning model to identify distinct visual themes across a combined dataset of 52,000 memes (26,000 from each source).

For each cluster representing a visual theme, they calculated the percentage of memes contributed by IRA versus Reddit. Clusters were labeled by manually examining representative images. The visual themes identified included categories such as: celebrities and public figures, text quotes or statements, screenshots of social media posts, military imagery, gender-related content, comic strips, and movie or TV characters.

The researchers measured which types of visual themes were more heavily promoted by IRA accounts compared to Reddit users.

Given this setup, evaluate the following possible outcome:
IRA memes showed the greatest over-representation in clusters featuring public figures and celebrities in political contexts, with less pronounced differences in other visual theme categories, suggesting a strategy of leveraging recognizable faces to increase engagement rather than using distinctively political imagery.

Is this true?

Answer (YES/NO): NO